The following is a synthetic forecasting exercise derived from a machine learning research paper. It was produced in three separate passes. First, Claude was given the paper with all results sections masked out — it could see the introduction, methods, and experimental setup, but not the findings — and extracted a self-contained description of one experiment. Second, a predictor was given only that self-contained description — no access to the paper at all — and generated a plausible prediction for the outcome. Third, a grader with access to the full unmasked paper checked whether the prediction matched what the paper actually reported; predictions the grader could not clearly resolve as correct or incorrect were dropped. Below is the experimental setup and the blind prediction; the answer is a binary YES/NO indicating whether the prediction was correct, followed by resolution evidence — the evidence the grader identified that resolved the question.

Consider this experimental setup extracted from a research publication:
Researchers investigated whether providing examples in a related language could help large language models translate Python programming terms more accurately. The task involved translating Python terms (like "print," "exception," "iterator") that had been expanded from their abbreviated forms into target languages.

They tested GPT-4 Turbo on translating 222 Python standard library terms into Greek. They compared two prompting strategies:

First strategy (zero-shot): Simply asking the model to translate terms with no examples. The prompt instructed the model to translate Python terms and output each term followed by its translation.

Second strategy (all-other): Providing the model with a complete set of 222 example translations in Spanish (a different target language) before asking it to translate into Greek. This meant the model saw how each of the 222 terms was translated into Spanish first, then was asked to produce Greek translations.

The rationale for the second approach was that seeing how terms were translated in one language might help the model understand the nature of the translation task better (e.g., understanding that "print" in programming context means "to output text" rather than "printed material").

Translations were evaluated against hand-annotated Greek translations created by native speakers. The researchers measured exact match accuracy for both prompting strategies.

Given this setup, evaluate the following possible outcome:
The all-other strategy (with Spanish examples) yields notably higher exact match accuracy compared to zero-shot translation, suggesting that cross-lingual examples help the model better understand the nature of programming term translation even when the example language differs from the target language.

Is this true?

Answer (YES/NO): NO